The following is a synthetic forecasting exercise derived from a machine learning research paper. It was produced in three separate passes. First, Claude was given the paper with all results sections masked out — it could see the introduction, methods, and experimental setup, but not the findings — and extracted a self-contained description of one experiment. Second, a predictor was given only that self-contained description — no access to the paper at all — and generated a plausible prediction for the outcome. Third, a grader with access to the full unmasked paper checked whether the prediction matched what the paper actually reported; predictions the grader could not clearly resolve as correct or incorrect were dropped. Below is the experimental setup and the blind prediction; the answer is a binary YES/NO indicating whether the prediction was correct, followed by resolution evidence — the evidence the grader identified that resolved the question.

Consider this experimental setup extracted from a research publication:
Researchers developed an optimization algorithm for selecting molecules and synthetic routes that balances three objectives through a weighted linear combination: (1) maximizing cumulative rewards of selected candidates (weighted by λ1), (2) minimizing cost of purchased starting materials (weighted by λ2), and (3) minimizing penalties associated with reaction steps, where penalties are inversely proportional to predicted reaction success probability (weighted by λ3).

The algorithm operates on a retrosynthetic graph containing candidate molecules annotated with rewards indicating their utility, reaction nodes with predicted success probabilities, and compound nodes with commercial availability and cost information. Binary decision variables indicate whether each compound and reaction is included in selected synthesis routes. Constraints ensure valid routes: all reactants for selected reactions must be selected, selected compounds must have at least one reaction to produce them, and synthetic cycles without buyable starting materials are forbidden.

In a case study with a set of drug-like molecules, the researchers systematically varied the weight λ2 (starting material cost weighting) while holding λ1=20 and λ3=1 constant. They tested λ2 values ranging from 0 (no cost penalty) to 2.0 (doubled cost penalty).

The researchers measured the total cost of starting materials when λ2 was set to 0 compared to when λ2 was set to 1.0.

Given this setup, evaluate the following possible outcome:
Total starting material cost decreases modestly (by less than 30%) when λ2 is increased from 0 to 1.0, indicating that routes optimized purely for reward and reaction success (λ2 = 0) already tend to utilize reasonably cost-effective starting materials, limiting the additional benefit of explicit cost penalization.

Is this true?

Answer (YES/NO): NO